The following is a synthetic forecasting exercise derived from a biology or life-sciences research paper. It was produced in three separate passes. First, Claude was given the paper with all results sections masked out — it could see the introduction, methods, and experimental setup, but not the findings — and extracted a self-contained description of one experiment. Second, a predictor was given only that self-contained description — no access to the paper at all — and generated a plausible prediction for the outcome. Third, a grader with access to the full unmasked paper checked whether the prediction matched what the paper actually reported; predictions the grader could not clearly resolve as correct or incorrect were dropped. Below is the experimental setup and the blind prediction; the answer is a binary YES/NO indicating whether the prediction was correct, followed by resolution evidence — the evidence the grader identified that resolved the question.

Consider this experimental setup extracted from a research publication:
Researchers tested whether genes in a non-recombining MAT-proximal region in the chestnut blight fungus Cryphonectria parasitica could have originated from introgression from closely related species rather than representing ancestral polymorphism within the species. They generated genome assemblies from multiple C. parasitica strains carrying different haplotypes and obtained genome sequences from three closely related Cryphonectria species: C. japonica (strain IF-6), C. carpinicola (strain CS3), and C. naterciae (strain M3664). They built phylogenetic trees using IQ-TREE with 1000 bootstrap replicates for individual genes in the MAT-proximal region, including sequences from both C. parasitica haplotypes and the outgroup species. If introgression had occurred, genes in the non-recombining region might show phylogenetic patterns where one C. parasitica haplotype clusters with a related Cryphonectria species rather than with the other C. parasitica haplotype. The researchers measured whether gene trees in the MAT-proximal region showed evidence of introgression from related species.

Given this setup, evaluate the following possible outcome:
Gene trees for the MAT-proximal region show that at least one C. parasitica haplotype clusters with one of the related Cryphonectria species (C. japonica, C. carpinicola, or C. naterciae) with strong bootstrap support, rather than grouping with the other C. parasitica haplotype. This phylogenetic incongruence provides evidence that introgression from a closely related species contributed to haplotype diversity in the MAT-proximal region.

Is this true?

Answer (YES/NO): NO